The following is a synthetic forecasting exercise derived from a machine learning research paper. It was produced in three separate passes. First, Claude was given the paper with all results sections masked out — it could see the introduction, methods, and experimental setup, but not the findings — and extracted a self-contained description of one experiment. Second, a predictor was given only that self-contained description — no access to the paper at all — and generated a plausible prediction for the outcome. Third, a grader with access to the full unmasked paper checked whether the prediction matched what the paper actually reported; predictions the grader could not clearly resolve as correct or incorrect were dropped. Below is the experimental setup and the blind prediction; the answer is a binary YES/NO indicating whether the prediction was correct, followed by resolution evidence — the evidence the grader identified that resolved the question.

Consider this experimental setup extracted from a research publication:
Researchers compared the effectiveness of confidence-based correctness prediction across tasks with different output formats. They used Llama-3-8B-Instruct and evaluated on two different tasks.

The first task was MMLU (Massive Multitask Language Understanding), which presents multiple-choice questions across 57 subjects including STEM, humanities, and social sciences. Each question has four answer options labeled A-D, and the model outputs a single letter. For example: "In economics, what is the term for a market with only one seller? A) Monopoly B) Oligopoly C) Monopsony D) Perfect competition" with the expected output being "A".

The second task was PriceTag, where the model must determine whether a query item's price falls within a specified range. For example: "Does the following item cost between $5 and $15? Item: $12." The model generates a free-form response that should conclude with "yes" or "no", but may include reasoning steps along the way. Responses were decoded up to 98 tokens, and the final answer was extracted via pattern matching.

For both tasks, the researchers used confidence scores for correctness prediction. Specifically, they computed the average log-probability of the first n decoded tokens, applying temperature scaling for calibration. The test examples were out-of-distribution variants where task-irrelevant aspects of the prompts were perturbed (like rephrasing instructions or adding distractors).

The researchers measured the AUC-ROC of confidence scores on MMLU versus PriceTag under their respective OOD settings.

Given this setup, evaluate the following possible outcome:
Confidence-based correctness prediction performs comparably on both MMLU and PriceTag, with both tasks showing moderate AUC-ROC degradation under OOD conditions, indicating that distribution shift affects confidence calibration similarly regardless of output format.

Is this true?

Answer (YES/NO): NO